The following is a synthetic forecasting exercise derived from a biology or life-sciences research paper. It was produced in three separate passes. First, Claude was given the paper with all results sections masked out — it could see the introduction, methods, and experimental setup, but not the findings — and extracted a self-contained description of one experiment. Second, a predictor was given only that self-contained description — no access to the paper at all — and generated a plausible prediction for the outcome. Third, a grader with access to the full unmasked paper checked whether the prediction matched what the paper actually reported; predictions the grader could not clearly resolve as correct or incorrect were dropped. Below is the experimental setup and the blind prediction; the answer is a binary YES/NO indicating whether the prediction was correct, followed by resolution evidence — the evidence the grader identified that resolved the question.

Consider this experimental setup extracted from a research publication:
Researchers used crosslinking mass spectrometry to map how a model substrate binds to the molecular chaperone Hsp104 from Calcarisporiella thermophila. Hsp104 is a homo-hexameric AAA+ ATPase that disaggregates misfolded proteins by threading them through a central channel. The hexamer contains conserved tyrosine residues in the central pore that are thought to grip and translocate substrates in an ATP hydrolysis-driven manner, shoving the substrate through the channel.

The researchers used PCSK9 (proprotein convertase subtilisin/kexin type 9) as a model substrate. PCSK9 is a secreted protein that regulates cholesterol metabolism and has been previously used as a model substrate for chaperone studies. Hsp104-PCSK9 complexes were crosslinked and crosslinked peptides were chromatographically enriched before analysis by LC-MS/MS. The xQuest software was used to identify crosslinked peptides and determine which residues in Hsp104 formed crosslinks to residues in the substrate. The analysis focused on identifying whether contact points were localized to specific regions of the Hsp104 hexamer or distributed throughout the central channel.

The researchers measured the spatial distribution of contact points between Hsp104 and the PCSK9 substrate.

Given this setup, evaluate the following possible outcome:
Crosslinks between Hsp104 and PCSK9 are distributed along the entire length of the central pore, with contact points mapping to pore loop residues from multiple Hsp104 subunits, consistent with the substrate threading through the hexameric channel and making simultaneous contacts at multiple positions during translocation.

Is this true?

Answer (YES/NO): NO